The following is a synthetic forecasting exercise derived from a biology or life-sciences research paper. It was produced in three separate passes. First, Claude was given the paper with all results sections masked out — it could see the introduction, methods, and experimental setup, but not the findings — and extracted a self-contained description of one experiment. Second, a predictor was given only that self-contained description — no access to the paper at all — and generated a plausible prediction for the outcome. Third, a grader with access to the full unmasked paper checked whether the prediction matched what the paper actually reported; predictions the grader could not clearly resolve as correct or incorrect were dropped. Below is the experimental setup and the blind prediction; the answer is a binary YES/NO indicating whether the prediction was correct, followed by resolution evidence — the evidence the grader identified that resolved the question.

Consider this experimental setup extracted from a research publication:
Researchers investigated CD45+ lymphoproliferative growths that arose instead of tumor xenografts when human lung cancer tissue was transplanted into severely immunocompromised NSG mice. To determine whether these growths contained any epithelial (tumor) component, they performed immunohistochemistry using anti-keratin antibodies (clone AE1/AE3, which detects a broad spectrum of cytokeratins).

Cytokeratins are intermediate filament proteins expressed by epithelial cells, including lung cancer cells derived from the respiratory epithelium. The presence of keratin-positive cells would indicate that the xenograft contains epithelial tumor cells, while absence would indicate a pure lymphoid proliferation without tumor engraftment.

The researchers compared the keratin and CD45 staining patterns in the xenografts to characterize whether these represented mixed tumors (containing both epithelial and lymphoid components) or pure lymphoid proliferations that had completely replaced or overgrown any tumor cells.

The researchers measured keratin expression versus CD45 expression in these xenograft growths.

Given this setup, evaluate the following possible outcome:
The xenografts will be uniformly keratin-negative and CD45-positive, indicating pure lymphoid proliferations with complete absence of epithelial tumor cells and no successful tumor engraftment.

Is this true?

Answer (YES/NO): YES